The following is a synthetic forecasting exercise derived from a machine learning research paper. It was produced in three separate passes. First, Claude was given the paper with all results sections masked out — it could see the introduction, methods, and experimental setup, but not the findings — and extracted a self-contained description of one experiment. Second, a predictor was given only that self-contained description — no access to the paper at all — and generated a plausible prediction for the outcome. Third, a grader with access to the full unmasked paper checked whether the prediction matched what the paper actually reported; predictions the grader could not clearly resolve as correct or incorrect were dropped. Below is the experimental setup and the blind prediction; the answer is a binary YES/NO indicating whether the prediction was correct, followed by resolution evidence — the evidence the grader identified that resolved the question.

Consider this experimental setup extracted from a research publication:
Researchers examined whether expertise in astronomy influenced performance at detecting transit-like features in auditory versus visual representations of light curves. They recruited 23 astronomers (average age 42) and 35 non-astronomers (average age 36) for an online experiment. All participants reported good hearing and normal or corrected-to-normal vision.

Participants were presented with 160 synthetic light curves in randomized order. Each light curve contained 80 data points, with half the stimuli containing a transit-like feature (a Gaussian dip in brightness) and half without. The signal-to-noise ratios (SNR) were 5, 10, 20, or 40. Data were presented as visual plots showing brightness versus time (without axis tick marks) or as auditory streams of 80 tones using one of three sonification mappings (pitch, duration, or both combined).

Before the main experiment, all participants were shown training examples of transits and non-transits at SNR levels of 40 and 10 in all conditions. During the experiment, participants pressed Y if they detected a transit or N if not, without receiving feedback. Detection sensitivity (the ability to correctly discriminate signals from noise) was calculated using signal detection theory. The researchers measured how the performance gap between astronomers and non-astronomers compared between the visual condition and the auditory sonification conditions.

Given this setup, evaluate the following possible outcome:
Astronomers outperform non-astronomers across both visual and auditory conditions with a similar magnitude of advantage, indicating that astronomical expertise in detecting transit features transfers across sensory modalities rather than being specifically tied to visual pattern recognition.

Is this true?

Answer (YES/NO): NO